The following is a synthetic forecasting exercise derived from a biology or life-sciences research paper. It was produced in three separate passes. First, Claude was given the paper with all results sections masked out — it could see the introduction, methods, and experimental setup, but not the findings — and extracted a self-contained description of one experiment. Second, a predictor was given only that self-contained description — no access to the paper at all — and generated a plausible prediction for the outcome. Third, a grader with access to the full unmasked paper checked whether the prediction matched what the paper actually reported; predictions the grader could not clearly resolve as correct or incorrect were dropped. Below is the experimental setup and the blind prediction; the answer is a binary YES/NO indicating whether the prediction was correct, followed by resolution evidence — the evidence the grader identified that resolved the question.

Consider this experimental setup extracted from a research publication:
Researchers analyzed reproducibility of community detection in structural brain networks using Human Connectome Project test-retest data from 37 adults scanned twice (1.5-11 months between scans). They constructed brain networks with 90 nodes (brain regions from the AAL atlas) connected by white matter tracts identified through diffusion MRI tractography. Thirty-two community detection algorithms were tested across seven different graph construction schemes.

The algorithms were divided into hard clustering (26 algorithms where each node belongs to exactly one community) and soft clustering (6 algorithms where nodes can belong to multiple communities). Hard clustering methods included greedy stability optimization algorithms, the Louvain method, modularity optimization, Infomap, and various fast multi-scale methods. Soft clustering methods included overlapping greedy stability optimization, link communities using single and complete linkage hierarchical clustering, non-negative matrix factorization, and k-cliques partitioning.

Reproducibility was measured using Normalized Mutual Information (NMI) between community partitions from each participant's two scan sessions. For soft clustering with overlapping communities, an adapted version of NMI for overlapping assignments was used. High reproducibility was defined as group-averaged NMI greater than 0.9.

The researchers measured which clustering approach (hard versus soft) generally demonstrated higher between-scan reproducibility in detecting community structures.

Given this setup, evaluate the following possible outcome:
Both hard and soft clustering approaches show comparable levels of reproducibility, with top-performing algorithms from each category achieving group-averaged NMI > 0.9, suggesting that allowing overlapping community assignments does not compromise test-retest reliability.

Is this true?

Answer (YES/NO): NO